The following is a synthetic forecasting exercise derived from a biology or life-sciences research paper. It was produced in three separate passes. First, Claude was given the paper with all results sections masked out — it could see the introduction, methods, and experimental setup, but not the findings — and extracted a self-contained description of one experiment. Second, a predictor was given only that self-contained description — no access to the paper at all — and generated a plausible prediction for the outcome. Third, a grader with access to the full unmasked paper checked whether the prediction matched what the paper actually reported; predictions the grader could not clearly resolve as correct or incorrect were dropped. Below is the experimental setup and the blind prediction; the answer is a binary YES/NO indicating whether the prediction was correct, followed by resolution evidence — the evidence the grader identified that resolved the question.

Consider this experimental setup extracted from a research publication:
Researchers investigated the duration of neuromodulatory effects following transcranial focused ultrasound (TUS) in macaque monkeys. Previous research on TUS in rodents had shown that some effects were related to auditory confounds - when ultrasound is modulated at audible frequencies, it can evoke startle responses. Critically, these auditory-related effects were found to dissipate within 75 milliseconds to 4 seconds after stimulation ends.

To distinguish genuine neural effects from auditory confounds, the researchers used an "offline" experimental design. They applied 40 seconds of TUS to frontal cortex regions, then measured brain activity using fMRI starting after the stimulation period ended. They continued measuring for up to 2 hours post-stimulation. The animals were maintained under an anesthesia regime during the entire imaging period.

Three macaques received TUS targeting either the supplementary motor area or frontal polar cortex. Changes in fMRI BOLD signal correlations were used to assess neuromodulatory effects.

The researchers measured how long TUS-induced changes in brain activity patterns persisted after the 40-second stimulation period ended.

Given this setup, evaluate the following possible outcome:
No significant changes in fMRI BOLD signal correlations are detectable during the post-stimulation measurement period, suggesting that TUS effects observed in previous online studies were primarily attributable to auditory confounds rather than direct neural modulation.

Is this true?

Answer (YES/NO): NO